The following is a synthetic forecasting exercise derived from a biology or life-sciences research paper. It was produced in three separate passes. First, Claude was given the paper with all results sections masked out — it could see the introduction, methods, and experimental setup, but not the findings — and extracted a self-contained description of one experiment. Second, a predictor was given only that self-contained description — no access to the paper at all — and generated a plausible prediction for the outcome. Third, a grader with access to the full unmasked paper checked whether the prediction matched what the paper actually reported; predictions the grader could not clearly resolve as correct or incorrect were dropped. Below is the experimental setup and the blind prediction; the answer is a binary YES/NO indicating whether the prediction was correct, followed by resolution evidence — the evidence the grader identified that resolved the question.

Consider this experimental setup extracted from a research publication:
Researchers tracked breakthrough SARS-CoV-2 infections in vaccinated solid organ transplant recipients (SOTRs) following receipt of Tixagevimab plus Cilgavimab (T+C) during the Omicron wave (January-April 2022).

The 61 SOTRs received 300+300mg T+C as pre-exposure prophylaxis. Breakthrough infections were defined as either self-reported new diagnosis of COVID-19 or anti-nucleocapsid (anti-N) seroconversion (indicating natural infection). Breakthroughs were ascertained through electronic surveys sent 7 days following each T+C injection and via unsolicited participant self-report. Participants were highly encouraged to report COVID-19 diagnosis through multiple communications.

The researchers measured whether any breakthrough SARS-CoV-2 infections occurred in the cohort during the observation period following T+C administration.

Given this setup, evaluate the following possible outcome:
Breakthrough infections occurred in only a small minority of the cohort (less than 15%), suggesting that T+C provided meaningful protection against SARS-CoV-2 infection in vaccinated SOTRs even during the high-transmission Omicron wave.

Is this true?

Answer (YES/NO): YES